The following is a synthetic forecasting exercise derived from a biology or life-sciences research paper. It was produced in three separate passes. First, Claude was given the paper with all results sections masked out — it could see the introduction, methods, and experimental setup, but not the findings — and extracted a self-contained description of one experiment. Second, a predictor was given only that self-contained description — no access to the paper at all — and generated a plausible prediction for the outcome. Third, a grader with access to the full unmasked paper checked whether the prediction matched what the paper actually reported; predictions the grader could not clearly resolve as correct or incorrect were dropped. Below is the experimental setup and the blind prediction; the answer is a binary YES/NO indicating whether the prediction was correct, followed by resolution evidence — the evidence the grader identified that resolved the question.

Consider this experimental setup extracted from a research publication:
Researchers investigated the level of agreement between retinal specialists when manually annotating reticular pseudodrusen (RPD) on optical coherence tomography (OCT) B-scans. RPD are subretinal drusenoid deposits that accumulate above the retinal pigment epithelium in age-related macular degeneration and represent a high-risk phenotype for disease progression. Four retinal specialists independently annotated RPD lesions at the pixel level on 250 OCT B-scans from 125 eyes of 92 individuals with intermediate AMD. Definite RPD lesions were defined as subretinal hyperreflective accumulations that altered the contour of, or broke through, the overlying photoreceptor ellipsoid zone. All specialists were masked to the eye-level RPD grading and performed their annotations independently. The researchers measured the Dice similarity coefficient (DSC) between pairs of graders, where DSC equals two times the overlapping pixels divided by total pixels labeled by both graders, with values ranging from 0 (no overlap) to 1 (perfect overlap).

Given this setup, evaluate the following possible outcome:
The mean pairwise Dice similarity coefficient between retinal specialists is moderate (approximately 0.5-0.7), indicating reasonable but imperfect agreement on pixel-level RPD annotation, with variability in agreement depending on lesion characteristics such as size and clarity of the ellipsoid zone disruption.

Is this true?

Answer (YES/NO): NO